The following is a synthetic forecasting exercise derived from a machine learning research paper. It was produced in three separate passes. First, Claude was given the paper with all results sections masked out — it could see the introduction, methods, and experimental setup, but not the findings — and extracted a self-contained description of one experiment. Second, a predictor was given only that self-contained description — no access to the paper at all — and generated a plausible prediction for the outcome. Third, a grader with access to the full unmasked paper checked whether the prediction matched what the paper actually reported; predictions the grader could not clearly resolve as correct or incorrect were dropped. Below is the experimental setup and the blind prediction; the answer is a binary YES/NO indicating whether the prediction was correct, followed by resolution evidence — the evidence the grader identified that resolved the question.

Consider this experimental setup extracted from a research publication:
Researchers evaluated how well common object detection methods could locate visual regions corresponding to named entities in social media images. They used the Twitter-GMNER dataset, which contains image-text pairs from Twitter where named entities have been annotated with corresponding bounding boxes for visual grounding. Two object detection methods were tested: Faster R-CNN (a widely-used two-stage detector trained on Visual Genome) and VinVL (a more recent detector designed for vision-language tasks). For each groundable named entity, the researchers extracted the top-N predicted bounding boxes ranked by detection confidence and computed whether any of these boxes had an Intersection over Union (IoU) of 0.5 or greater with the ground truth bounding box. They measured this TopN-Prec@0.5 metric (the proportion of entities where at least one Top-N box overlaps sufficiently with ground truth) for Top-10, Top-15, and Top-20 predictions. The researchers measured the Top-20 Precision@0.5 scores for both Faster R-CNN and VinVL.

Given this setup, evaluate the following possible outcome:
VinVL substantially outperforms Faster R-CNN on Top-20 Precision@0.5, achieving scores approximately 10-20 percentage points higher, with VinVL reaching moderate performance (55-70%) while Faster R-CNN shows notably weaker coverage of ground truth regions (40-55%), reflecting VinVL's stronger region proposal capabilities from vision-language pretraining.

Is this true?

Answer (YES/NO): NO